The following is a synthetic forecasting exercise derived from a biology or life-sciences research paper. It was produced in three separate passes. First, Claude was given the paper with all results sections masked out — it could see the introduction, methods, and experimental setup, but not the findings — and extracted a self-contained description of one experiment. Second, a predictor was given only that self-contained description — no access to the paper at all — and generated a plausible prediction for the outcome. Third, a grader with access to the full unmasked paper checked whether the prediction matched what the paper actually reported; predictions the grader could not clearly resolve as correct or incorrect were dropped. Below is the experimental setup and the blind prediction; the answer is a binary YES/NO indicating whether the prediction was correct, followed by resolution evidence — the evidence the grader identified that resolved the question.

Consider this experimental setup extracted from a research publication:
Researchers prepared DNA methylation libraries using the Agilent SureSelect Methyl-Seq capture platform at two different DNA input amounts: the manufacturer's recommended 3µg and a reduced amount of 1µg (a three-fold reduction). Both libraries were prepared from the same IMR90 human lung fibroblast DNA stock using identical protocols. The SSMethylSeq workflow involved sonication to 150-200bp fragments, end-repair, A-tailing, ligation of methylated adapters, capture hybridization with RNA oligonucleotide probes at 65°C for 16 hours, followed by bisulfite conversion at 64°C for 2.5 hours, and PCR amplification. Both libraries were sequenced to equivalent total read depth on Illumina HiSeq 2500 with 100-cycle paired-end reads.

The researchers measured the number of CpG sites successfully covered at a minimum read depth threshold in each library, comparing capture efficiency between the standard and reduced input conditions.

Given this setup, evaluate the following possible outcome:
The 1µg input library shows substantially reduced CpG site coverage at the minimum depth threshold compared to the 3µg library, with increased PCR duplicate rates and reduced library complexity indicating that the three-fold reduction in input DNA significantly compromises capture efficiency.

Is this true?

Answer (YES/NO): NO